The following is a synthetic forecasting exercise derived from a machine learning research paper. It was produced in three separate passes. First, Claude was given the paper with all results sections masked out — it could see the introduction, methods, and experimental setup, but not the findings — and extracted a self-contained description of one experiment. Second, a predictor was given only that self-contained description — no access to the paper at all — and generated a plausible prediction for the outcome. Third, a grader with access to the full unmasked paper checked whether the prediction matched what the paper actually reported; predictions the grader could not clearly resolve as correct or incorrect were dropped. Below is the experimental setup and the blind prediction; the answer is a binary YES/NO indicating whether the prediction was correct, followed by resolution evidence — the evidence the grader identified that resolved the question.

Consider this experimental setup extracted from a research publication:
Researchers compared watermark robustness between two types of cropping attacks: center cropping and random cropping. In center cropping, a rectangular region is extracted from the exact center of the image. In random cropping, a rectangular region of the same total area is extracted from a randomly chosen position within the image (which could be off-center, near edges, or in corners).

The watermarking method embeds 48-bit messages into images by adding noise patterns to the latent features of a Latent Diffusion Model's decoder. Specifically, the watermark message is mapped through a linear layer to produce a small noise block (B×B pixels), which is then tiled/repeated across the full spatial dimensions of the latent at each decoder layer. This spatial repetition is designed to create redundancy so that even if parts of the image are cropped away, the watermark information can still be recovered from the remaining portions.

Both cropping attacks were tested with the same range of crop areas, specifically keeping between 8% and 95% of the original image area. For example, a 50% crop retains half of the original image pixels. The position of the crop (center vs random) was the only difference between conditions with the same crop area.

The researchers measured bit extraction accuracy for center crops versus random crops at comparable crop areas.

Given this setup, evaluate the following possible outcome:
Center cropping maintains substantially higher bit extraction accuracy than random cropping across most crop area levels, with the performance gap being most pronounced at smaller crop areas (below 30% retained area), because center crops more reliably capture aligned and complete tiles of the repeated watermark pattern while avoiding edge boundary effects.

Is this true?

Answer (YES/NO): NO